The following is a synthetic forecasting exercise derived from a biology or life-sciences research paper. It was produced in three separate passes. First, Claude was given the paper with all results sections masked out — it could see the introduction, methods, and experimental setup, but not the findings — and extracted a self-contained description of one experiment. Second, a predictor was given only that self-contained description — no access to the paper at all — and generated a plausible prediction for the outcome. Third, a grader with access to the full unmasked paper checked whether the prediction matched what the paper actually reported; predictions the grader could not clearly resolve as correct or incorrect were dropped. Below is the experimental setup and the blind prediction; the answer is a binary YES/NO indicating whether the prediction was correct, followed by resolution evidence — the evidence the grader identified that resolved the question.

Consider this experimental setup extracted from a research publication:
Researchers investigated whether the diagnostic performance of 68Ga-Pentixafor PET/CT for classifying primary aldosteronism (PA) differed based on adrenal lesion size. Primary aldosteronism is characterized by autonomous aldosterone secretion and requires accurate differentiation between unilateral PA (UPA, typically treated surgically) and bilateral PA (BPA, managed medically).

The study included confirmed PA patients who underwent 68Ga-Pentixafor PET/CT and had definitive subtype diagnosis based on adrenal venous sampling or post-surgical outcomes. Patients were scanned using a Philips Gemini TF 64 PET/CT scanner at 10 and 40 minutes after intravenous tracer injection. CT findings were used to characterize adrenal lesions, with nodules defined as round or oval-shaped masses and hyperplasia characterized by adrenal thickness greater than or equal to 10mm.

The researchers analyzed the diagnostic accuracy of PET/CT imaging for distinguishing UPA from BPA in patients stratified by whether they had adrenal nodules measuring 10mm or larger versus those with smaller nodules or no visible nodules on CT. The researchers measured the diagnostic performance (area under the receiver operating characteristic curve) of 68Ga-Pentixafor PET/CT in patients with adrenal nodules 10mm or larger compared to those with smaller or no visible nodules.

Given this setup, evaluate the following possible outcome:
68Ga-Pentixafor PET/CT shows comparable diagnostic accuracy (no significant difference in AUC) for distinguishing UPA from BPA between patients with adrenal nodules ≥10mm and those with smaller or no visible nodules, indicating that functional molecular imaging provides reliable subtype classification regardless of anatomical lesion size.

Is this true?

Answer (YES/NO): NO